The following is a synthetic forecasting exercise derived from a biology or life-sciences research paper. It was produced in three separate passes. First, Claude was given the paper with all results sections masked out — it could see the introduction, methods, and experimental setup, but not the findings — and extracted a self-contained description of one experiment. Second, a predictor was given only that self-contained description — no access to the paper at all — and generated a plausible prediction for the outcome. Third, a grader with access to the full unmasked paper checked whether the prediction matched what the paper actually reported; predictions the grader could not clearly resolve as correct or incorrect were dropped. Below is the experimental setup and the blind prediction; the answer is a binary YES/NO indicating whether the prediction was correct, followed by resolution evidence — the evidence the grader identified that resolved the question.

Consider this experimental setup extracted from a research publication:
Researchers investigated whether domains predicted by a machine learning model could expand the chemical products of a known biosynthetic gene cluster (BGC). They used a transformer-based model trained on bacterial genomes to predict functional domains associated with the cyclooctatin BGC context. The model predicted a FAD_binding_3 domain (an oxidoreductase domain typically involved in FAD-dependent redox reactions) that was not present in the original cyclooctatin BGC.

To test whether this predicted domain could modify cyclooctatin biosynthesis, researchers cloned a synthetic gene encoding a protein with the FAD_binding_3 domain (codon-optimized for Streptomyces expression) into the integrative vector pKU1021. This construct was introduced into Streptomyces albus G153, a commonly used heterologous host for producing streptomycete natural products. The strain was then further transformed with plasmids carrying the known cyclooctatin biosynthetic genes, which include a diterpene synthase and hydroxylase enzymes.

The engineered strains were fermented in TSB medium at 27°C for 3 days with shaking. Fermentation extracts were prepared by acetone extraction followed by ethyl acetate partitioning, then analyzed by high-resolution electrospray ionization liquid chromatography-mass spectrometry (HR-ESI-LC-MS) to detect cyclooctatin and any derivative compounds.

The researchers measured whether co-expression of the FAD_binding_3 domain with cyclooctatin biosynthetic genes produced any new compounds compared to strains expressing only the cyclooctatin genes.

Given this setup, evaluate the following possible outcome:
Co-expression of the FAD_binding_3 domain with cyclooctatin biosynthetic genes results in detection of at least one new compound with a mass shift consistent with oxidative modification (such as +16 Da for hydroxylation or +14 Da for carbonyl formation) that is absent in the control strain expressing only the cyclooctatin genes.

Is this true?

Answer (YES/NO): NO